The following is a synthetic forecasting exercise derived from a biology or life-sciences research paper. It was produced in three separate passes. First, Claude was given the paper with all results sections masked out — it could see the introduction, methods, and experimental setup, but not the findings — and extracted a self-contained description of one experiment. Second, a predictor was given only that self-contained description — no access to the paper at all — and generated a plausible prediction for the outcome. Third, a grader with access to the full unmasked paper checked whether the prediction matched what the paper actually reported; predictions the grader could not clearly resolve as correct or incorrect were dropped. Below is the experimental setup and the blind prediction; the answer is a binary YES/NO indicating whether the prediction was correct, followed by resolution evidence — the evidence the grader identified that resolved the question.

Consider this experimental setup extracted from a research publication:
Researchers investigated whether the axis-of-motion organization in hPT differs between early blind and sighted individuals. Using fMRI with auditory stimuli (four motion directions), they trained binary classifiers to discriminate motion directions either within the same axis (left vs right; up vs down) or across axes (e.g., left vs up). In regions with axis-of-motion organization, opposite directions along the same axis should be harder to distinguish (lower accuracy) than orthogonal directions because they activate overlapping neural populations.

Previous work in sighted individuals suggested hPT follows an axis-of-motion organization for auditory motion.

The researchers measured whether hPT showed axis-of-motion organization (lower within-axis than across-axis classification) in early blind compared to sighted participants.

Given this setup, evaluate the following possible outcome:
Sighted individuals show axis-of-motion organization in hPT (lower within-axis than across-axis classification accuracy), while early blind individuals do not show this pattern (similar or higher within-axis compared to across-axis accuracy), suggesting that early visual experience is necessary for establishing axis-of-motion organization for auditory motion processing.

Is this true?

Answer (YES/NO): NO